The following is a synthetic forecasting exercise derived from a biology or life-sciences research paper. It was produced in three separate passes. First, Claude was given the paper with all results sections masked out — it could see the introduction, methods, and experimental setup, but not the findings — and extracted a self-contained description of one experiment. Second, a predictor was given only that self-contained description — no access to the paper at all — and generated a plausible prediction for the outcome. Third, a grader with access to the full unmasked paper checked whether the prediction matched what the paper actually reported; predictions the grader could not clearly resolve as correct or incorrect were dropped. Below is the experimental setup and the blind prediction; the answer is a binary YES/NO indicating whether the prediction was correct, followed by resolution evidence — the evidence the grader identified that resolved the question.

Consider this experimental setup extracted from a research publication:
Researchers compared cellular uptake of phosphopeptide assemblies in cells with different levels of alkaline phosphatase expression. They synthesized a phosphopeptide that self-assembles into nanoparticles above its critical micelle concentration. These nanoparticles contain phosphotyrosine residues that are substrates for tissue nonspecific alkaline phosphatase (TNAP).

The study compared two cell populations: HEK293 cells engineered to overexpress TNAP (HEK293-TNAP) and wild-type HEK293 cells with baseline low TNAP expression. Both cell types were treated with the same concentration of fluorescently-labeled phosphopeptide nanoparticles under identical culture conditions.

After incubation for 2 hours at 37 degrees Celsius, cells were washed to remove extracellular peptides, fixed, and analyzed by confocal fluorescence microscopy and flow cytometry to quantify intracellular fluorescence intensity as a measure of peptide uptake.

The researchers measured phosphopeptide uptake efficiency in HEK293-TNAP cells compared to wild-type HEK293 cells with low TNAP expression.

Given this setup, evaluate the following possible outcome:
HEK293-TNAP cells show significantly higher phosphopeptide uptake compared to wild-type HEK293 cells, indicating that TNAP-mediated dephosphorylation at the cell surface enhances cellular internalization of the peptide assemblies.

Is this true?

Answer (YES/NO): YES